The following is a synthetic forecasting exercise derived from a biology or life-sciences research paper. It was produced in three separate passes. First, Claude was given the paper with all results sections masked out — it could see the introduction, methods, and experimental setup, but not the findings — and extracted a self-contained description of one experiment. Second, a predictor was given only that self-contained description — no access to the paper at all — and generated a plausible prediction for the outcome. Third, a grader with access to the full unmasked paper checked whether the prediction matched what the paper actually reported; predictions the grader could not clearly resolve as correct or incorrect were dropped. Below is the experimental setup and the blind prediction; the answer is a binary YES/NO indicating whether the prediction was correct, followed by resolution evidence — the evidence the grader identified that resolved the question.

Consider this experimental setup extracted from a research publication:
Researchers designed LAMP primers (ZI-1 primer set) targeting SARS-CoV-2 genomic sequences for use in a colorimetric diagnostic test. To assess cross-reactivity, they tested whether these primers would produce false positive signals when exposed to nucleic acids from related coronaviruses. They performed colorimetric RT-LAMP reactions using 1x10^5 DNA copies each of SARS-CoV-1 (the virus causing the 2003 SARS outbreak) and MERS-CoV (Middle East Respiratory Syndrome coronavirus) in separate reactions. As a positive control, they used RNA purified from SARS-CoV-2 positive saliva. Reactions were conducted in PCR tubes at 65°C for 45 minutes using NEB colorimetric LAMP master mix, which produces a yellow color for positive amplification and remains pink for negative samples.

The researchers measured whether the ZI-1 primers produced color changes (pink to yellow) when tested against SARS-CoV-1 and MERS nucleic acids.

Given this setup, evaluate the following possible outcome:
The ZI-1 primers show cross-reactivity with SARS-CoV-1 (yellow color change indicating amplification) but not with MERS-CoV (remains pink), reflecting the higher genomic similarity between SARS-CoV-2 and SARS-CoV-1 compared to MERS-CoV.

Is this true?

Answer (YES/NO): NO